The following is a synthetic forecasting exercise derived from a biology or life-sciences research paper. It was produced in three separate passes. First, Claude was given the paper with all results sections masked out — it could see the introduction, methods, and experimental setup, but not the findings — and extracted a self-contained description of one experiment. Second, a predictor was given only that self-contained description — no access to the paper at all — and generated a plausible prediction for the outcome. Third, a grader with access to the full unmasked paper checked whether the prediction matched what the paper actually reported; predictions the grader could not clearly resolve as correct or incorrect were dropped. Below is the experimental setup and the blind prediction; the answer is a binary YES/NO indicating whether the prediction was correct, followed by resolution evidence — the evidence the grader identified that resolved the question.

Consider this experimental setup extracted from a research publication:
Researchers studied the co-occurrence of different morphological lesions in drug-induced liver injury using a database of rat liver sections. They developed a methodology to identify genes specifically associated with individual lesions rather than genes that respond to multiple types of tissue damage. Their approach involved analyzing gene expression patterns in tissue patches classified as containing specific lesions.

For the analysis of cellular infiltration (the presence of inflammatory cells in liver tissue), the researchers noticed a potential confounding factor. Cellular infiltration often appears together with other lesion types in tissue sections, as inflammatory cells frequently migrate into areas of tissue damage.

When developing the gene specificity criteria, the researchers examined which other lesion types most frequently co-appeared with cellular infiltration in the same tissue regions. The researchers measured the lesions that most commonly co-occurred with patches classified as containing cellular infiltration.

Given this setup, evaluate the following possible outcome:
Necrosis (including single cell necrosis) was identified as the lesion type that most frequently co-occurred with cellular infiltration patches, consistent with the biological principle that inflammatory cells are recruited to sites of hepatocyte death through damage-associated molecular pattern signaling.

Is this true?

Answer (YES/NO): NO